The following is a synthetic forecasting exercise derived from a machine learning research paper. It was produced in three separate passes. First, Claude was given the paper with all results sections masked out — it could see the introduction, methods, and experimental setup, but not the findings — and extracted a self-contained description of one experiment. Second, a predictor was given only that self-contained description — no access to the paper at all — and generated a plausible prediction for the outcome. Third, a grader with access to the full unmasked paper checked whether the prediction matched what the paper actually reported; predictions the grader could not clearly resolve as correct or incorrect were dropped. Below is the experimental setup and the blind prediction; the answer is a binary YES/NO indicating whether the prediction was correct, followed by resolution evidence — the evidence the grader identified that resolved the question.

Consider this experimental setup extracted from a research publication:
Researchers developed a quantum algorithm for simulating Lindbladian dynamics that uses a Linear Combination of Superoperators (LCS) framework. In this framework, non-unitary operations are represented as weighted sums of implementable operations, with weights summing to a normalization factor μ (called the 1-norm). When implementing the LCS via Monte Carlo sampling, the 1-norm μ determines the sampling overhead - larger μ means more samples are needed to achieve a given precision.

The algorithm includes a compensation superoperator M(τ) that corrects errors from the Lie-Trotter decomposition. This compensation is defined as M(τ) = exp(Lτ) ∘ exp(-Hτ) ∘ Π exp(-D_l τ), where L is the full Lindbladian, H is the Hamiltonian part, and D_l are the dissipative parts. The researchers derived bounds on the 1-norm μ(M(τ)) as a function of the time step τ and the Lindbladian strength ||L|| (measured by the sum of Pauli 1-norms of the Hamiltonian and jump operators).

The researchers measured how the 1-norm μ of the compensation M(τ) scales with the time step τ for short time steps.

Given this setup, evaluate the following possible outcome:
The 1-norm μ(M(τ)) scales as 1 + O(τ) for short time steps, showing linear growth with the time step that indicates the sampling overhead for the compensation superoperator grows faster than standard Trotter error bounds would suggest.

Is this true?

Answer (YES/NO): NO